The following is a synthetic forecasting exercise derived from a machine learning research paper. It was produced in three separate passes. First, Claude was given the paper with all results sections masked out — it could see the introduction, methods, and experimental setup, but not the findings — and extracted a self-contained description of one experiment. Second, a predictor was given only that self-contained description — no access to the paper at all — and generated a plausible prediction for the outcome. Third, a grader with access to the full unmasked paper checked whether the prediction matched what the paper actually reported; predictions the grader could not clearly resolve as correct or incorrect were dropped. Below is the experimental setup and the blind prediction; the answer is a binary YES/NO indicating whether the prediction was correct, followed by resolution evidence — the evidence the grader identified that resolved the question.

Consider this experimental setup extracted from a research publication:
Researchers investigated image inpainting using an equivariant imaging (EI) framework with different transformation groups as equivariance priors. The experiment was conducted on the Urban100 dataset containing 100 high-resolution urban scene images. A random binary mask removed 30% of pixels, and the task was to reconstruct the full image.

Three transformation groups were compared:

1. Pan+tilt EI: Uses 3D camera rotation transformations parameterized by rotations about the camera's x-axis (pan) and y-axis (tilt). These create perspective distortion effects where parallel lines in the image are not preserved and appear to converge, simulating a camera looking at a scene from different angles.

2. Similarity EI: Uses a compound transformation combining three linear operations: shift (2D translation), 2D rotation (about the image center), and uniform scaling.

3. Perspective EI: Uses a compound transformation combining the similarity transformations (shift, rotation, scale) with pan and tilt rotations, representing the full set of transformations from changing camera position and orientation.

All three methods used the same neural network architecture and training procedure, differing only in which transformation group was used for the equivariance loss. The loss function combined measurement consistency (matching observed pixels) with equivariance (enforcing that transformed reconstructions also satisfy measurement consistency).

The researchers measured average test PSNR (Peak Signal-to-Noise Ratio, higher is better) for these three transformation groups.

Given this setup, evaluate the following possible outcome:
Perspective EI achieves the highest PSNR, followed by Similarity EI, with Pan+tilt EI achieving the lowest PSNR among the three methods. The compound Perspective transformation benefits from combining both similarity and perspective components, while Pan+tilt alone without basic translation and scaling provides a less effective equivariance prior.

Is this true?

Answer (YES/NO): YES